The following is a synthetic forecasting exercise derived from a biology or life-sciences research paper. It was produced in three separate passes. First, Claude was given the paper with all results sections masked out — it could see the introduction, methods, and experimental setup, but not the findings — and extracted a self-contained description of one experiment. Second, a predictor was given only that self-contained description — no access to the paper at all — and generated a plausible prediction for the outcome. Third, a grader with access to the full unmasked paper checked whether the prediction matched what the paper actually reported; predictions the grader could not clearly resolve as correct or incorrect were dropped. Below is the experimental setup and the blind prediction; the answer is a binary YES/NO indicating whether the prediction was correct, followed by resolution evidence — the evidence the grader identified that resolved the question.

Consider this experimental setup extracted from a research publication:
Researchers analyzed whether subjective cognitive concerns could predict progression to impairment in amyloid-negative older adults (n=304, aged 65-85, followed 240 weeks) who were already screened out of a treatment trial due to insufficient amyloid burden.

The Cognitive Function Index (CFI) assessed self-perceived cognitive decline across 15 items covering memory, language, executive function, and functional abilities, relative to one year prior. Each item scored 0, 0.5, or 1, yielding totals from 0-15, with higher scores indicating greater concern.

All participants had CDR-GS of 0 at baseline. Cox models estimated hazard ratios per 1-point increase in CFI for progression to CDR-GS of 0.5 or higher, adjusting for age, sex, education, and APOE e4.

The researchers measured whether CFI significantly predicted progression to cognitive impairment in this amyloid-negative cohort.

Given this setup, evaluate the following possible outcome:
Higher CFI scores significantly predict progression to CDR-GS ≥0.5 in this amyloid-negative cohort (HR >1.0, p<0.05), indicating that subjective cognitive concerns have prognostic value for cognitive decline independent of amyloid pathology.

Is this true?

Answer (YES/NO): YES